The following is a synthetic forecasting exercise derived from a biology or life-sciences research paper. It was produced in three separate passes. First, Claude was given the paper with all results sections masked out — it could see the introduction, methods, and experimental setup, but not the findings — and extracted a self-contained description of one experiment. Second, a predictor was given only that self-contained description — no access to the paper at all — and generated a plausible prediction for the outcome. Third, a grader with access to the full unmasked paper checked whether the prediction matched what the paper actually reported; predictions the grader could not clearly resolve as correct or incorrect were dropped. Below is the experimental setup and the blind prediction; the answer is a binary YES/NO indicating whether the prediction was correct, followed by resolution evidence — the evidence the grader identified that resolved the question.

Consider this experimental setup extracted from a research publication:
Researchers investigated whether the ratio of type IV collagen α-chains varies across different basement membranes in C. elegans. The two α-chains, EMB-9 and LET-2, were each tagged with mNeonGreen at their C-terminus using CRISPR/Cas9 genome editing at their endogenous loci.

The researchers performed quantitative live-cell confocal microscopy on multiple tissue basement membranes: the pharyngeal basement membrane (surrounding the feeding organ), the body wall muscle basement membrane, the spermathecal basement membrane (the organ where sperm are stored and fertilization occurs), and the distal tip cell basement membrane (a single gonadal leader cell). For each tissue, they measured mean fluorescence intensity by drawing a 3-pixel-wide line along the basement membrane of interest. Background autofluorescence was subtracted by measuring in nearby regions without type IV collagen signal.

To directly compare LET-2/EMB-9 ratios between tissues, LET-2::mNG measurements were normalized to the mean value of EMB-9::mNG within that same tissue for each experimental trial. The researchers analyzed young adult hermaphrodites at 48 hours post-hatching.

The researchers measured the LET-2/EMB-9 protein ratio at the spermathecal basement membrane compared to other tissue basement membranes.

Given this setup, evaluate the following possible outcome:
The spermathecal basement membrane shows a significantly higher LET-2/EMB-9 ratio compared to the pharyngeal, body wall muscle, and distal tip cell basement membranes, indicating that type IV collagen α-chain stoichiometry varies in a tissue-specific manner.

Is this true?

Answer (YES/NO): YES